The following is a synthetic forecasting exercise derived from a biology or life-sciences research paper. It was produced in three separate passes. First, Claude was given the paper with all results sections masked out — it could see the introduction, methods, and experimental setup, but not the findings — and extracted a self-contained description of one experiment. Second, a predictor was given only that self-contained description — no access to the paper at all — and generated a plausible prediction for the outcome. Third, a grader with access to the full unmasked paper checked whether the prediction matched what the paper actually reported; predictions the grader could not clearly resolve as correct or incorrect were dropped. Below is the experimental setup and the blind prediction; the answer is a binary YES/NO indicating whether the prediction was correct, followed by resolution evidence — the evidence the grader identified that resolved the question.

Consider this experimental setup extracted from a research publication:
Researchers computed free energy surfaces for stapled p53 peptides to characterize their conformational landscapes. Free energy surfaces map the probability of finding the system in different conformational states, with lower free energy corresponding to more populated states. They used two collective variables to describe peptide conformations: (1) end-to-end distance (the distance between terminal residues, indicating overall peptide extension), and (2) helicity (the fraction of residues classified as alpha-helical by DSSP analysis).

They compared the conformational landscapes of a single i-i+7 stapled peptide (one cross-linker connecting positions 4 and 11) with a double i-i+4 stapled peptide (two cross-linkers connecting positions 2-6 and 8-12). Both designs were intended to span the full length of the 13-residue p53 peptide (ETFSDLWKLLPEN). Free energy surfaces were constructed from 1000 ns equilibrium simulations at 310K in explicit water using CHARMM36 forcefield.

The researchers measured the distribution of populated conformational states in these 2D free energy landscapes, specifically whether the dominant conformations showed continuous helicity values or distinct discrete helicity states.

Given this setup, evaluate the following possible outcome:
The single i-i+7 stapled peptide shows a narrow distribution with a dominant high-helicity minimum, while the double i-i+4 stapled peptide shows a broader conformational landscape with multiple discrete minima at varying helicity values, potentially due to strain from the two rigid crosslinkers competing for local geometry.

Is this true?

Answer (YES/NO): YES